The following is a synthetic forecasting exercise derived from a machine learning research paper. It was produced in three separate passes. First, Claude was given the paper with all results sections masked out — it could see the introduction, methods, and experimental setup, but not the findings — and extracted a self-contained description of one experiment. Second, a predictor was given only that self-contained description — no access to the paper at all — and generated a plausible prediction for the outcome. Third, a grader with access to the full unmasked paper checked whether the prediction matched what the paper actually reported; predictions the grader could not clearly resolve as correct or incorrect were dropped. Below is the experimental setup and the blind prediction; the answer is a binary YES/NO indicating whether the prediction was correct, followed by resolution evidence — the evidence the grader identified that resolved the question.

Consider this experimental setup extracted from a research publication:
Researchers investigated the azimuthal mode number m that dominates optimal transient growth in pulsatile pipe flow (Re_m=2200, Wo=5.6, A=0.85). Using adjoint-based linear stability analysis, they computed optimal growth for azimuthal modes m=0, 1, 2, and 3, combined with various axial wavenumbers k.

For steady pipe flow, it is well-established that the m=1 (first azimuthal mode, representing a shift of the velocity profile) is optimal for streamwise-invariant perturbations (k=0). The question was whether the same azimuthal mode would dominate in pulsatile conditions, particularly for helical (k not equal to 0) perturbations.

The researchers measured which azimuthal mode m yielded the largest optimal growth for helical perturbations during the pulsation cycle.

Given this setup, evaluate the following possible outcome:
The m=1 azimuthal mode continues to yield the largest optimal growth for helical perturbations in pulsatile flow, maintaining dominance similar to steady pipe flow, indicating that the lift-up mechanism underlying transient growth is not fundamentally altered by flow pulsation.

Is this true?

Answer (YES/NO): YES